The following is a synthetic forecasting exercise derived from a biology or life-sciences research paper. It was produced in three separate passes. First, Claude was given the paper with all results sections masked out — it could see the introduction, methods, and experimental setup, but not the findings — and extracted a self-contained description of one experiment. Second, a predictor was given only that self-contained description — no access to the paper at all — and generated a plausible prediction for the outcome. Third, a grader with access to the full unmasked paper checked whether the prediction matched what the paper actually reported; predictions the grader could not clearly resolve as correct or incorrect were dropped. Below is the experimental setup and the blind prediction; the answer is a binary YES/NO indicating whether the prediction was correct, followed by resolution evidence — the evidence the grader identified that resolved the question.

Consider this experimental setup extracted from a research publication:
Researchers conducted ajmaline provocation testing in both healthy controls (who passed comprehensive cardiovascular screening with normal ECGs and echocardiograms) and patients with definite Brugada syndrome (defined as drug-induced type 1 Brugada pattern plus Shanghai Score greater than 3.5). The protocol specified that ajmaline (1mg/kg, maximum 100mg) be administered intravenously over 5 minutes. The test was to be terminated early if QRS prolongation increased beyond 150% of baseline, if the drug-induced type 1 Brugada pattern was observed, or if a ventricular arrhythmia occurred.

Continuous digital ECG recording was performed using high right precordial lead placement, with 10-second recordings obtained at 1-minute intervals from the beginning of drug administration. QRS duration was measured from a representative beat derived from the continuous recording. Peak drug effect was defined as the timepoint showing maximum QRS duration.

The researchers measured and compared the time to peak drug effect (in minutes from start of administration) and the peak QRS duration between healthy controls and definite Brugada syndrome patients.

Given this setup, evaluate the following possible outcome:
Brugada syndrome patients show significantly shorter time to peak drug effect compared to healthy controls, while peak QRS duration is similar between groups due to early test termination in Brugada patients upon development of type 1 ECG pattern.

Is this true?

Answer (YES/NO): NO